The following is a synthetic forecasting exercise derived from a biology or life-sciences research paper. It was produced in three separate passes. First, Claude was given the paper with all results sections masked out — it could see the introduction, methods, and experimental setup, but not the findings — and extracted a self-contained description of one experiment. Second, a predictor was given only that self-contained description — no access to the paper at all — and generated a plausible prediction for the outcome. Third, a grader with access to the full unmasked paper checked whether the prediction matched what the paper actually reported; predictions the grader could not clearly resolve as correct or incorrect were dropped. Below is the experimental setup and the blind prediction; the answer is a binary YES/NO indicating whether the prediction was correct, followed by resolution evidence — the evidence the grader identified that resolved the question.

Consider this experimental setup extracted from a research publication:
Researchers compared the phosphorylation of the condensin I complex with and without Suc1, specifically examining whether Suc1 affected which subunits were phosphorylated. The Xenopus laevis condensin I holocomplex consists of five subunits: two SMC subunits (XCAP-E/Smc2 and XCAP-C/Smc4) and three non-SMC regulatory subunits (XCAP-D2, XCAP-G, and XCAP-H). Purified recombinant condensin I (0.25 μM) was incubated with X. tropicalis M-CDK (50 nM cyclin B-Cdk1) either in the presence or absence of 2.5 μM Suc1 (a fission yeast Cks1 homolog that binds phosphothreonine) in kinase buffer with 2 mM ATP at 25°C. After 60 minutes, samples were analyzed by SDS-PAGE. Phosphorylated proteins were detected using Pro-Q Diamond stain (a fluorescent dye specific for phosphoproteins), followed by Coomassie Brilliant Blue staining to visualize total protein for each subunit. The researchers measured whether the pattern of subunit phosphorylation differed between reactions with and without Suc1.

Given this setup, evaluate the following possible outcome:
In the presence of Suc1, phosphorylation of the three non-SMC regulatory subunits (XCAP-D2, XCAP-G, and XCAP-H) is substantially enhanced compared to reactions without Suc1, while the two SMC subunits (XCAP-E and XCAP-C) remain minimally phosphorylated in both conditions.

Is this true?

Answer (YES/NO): NO